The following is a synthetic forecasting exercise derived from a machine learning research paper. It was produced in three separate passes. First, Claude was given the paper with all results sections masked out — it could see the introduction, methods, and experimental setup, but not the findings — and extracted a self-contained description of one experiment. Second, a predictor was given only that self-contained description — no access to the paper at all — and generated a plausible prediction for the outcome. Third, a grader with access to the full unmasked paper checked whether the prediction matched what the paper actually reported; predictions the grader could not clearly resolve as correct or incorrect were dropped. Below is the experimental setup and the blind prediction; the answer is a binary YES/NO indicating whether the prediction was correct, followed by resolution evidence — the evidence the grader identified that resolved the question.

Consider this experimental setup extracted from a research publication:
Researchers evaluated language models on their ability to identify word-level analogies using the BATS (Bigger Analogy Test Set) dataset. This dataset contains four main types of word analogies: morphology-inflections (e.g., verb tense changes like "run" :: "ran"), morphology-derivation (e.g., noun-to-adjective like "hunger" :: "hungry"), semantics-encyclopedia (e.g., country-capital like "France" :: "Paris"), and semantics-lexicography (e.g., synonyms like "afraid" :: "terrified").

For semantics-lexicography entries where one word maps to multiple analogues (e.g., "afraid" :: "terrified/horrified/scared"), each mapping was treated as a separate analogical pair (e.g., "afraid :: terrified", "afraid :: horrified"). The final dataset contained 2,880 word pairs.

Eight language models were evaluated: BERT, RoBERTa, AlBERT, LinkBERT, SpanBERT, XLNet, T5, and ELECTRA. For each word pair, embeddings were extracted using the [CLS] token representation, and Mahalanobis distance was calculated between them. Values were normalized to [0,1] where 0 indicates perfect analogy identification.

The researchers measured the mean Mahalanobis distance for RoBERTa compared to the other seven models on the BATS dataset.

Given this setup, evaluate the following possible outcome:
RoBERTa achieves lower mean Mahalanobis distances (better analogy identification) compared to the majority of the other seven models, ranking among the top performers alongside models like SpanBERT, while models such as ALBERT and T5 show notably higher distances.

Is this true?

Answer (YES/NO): NO